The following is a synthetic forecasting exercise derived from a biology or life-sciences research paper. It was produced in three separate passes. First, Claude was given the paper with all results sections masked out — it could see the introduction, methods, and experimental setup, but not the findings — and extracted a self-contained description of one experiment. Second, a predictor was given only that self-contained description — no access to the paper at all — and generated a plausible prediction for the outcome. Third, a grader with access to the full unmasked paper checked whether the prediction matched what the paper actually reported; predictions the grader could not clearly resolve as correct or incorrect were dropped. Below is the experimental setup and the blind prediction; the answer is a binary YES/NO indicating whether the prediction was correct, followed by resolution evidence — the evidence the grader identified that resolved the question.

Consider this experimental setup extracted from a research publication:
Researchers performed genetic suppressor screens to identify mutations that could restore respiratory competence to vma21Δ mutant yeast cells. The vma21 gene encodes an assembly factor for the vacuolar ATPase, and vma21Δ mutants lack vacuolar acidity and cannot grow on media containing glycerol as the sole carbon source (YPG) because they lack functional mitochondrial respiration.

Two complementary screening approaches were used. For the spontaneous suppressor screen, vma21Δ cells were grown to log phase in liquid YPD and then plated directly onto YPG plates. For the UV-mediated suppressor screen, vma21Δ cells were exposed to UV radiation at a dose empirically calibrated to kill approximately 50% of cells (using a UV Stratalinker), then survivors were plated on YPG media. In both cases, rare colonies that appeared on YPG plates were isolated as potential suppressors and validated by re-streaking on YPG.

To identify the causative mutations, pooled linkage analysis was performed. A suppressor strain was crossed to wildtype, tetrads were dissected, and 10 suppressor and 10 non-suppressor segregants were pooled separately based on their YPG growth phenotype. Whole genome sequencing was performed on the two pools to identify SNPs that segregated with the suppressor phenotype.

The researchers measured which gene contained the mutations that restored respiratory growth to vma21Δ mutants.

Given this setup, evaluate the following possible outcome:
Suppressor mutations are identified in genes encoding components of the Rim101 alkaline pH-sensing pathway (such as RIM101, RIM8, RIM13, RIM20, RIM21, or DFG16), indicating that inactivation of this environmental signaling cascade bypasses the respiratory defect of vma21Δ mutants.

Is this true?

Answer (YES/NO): NO